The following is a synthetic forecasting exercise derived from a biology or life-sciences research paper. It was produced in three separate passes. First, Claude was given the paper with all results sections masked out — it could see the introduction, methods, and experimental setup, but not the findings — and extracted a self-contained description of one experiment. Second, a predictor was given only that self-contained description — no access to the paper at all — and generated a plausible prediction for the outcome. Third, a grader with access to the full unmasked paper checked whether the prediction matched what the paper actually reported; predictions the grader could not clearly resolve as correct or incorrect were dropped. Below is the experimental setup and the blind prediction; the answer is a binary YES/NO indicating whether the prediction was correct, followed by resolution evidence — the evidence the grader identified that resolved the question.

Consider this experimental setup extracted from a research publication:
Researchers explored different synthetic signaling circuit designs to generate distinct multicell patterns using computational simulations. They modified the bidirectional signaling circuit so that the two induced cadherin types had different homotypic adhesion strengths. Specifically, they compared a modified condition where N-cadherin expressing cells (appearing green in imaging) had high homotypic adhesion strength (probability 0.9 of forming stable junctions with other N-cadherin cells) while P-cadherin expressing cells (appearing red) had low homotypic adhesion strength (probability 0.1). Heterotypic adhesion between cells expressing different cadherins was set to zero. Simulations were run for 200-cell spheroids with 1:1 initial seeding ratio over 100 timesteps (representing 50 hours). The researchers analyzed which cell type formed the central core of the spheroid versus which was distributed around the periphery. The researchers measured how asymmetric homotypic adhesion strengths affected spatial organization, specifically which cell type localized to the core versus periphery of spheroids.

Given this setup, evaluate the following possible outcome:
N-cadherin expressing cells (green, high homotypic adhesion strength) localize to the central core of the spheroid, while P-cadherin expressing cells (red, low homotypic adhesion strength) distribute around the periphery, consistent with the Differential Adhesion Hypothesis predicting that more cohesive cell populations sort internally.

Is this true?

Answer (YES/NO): YES